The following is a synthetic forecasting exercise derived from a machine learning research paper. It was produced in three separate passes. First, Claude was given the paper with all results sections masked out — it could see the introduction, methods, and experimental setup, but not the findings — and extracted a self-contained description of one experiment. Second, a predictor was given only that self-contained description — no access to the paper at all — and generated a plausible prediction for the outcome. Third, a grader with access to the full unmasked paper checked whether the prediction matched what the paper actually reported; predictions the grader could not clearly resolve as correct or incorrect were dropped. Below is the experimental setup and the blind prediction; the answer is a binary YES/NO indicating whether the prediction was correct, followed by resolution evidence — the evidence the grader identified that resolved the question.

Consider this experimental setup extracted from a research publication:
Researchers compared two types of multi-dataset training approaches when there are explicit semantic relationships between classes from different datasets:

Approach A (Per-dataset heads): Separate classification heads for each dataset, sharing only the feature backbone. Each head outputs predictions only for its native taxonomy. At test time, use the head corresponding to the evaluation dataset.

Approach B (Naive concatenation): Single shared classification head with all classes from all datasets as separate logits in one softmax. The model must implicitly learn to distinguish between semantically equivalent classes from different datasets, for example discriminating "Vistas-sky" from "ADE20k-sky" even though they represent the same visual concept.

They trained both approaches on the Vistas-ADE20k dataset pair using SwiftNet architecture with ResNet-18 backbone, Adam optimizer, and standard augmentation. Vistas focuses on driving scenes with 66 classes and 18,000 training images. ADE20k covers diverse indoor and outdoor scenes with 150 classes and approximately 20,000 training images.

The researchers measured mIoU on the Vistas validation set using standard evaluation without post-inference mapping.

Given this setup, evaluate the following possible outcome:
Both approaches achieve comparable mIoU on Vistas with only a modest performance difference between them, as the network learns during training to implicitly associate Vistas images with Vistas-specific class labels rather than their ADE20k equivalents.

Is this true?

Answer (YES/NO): YES